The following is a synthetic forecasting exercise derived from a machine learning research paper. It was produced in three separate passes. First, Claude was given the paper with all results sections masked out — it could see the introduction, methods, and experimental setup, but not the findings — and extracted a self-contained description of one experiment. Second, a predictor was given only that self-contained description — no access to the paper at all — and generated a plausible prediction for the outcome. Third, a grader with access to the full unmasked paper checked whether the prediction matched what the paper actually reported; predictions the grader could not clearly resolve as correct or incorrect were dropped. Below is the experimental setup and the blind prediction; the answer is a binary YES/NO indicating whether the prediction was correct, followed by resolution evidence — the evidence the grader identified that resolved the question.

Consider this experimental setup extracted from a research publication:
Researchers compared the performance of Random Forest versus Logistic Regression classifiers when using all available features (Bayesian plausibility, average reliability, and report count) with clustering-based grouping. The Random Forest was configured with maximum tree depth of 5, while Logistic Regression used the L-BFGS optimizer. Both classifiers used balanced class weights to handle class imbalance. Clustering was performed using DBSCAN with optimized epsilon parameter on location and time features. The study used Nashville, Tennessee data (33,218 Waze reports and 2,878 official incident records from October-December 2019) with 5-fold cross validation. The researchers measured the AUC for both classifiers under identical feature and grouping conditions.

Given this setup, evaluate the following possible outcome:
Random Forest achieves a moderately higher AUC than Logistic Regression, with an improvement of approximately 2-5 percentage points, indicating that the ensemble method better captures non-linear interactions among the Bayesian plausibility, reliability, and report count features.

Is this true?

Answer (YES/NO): NO